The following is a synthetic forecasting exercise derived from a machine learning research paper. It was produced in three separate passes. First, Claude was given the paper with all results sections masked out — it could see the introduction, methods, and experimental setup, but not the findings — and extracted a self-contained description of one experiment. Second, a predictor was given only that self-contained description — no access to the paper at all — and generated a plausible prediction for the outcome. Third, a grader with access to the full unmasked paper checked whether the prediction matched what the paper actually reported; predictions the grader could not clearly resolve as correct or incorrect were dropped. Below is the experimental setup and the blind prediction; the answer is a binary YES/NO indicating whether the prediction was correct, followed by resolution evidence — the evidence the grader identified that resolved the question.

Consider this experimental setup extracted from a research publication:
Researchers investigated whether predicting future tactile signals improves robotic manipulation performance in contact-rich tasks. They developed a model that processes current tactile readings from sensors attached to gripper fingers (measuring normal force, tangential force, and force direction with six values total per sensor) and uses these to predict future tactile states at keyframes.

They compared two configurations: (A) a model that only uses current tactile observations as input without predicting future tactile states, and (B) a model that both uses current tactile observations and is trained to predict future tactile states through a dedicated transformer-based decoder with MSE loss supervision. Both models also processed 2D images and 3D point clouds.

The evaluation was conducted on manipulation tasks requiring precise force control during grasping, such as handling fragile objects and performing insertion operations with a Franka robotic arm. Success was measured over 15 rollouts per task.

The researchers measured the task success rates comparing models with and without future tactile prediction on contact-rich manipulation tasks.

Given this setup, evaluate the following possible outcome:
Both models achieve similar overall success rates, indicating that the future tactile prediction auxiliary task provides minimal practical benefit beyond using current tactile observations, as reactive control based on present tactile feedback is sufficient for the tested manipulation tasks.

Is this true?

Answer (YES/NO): NO